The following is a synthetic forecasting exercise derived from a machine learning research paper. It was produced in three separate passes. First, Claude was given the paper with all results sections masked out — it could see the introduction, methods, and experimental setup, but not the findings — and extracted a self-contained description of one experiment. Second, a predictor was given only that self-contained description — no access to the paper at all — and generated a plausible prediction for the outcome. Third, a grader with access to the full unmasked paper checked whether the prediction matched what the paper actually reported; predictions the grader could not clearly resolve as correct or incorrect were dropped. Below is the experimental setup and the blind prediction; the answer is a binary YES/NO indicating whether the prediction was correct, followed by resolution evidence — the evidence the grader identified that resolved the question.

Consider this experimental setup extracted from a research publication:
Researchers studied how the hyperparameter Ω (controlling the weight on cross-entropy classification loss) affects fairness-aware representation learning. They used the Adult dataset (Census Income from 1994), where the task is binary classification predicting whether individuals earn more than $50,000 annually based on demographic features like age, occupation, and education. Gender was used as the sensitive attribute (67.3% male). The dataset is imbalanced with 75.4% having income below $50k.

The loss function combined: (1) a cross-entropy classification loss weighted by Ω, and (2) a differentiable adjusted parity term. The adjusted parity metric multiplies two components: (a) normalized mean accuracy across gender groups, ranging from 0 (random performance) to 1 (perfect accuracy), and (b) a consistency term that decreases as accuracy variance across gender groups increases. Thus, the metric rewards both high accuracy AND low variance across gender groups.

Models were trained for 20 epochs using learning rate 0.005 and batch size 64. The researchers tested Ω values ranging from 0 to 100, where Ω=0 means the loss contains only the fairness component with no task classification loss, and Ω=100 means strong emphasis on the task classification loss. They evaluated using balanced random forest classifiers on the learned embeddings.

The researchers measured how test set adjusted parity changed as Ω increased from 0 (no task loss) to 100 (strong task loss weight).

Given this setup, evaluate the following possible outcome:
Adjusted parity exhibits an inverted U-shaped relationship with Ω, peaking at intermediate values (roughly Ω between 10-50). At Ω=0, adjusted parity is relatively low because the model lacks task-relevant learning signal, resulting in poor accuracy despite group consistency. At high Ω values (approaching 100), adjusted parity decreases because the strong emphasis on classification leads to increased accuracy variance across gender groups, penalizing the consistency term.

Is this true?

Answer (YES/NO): NO